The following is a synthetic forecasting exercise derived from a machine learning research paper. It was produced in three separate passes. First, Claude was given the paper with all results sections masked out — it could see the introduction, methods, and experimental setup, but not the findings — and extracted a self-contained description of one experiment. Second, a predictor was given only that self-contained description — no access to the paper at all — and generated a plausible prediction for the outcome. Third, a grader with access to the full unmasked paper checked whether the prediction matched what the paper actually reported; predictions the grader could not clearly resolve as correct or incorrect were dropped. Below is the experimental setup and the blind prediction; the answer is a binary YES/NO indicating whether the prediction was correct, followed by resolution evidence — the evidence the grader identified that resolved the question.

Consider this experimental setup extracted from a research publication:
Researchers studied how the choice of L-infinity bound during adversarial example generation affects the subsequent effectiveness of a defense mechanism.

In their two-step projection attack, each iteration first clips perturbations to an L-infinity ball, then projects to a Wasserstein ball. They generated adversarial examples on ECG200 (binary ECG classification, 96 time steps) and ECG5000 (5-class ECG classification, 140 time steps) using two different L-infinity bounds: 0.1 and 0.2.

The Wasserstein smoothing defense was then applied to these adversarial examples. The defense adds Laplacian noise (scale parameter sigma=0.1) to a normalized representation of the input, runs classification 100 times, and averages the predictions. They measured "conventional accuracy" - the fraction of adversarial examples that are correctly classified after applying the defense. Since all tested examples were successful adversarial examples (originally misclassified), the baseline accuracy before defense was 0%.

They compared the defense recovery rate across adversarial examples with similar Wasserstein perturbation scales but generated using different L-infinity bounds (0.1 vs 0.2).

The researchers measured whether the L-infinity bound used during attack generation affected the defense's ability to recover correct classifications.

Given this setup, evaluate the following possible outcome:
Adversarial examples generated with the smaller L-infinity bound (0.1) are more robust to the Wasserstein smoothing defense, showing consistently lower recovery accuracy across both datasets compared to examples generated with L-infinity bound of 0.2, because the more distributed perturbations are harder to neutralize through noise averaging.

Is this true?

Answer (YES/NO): NO